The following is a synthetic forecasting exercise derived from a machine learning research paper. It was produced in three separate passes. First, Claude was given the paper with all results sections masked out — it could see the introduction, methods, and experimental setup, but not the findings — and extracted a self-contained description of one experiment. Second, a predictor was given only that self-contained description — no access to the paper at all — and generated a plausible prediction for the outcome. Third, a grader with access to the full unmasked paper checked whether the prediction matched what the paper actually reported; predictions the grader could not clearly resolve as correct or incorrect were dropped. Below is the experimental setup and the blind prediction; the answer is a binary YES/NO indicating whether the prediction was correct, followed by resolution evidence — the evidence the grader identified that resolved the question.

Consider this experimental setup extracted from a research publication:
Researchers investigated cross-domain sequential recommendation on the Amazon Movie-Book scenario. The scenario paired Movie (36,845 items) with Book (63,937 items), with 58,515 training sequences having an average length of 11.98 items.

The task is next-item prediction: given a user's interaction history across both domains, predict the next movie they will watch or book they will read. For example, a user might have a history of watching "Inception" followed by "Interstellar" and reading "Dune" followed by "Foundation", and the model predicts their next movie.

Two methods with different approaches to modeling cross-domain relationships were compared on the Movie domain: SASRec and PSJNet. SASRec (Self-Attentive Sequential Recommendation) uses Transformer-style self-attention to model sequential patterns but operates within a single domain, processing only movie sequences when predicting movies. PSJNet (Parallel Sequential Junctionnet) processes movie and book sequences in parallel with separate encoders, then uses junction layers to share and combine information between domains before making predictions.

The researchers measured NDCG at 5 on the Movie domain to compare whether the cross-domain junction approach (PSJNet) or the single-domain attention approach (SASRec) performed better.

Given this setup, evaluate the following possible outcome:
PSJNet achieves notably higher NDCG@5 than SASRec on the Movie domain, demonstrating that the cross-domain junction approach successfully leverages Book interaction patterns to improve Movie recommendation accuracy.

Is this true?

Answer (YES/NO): YES